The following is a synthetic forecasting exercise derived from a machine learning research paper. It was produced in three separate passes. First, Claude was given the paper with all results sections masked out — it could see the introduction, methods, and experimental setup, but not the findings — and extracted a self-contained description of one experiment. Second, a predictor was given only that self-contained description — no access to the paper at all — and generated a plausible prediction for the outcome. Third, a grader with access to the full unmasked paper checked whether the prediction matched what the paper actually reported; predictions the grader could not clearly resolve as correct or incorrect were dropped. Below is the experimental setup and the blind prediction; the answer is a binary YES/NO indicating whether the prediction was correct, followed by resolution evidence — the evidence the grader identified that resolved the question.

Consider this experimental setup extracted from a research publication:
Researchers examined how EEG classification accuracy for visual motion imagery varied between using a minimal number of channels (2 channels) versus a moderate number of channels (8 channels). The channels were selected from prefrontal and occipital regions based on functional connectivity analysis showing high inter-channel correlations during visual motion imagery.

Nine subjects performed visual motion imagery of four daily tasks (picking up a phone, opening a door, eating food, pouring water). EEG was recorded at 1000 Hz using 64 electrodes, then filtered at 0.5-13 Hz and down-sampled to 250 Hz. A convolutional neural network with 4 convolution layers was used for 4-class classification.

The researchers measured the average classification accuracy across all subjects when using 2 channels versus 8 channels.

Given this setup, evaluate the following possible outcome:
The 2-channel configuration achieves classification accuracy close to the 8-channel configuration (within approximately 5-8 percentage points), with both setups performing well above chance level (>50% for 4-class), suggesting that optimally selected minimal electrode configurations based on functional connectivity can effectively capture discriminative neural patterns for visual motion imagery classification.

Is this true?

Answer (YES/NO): NO